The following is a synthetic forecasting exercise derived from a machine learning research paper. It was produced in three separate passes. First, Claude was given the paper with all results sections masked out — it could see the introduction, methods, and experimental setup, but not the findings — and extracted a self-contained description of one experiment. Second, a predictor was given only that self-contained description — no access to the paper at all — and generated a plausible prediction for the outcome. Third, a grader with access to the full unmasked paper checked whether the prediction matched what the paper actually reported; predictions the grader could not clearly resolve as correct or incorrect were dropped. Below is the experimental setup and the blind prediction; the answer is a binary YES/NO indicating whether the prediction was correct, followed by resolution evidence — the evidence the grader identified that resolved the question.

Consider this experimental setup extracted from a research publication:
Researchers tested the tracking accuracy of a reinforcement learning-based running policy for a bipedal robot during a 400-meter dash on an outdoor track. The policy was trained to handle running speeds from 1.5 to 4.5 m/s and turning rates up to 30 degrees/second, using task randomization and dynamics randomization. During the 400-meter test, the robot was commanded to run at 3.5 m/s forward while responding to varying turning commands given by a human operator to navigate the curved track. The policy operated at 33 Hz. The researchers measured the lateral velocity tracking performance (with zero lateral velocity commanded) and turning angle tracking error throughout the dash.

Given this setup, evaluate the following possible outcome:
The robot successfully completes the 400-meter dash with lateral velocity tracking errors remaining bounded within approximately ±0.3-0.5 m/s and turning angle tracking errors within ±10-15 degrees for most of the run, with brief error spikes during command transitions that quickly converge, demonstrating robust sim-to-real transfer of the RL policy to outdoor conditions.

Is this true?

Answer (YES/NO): NO